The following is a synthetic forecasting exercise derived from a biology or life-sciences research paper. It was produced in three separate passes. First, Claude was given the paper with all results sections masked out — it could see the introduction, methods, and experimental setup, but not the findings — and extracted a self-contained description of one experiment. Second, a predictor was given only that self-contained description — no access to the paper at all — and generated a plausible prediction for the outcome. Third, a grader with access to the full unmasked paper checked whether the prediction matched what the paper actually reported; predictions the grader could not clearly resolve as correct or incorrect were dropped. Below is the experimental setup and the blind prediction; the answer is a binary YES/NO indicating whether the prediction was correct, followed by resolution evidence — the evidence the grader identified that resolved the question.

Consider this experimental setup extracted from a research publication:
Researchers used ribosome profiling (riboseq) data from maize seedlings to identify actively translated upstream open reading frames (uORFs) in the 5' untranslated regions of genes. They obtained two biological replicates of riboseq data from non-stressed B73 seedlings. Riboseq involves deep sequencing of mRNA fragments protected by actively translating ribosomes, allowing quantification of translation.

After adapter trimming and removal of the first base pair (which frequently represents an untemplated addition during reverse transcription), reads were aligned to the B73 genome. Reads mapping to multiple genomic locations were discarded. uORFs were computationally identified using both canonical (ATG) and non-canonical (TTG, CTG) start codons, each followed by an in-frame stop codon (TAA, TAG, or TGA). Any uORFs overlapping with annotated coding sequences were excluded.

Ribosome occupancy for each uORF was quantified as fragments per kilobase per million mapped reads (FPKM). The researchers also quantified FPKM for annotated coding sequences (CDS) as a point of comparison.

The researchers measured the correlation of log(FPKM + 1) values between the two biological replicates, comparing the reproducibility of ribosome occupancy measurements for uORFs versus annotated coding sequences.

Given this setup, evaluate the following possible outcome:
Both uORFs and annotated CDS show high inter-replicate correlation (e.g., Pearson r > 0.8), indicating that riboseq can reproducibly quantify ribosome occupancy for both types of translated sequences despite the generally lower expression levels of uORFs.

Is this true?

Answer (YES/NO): NO